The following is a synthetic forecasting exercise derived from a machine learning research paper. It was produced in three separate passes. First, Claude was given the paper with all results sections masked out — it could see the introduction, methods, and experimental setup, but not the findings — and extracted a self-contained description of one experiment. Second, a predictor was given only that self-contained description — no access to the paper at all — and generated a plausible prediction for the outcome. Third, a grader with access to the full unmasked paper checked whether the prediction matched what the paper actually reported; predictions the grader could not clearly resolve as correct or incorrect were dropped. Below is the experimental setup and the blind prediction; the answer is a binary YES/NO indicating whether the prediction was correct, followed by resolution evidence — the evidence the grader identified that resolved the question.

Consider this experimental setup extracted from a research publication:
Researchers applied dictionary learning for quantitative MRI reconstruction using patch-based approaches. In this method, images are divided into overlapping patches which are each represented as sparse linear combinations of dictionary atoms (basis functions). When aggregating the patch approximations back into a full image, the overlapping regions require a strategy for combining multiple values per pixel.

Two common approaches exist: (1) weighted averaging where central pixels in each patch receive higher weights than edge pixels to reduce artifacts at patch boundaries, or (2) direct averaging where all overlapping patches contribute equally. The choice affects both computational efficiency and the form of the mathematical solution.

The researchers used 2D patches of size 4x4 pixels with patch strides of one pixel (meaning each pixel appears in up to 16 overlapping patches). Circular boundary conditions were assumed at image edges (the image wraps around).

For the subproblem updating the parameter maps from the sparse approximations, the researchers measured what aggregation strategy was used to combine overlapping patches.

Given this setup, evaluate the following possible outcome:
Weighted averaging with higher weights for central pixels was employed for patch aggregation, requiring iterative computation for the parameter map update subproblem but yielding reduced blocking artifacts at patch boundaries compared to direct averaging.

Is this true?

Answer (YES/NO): NO